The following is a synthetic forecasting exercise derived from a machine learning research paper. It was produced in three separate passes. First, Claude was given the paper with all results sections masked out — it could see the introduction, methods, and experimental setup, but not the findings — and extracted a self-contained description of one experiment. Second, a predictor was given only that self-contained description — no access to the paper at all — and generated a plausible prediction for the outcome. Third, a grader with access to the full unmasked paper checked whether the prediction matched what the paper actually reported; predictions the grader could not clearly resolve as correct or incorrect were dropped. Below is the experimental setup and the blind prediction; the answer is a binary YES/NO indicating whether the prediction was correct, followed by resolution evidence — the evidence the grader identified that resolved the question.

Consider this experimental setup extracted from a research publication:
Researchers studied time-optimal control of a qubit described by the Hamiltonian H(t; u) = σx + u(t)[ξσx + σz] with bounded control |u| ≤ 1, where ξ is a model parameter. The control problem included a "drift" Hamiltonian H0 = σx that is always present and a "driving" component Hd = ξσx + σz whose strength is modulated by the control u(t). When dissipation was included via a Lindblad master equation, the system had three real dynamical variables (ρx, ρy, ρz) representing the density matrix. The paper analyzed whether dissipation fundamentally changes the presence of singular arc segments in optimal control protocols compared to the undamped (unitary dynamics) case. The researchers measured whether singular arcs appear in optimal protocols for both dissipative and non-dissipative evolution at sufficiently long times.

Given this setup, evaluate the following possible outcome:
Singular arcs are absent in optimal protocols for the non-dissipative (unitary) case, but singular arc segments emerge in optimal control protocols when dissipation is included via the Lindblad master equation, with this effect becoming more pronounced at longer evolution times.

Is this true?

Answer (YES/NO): NO